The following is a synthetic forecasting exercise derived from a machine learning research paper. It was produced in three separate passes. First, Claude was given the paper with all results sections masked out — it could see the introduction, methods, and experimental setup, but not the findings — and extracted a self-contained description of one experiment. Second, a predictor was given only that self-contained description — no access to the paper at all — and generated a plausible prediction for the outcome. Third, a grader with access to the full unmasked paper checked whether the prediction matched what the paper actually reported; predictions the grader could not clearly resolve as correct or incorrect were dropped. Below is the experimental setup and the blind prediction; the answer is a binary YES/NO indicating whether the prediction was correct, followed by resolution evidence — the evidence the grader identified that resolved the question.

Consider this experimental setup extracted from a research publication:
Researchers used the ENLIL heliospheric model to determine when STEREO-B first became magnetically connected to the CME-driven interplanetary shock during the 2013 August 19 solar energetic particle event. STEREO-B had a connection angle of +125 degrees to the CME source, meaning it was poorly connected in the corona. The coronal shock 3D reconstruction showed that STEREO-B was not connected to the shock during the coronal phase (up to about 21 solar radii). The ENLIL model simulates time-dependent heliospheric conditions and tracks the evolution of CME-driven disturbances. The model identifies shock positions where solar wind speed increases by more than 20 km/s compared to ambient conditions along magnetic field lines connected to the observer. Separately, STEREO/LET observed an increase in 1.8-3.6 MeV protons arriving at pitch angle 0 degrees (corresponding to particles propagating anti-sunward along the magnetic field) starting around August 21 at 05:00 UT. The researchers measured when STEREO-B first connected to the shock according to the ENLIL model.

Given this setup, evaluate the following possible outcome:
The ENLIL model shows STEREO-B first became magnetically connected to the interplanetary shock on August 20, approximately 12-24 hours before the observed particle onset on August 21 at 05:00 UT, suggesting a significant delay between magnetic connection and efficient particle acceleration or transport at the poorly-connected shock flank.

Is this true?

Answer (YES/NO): NO